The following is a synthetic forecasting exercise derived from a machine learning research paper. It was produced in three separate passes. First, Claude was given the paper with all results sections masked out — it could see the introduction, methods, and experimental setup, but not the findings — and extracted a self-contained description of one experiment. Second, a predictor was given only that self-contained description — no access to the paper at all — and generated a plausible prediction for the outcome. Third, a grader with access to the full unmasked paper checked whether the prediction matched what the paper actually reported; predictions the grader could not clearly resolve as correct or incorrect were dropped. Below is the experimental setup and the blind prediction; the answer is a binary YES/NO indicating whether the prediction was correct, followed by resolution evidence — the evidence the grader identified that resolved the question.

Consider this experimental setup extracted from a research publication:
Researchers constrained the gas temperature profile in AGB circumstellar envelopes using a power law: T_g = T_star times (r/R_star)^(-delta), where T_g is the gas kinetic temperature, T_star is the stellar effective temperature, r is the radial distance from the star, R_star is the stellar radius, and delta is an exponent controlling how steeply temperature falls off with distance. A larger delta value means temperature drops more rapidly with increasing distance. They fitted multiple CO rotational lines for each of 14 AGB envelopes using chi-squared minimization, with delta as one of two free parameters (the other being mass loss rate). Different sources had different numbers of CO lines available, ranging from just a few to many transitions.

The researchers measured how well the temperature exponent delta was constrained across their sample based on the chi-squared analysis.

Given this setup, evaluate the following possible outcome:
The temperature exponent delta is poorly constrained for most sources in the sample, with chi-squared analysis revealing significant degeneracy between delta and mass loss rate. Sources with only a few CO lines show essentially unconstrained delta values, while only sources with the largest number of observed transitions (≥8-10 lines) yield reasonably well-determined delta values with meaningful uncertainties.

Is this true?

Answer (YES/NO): NO